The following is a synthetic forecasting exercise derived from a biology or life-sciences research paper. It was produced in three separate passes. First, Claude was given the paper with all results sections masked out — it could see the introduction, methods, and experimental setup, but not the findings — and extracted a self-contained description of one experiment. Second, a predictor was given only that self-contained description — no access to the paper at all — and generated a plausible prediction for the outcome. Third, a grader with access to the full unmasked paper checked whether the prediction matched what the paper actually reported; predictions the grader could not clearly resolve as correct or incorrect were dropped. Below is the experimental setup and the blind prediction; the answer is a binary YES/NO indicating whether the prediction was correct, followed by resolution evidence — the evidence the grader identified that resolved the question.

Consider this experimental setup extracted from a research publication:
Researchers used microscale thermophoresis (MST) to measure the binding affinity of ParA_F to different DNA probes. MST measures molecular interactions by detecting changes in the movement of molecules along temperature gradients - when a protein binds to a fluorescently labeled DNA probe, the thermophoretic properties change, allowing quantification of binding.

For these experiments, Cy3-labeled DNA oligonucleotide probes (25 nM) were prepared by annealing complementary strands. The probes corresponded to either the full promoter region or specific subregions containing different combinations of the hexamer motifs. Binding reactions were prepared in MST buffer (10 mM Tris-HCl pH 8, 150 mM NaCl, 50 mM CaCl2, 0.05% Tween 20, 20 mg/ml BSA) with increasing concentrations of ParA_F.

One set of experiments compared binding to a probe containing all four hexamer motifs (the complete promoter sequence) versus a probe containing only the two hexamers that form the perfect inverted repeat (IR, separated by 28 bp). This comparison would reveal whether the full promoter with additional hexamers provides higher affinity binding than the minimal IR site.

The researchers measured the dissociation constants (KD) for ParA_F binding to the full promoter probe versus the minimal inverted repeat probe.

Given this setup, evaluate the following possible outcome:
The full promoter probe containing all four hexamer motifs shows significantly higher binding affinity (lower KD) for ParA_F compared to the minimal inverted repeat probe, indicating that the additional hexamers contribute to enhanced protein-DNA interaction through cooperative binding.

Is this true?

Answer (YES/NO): YES